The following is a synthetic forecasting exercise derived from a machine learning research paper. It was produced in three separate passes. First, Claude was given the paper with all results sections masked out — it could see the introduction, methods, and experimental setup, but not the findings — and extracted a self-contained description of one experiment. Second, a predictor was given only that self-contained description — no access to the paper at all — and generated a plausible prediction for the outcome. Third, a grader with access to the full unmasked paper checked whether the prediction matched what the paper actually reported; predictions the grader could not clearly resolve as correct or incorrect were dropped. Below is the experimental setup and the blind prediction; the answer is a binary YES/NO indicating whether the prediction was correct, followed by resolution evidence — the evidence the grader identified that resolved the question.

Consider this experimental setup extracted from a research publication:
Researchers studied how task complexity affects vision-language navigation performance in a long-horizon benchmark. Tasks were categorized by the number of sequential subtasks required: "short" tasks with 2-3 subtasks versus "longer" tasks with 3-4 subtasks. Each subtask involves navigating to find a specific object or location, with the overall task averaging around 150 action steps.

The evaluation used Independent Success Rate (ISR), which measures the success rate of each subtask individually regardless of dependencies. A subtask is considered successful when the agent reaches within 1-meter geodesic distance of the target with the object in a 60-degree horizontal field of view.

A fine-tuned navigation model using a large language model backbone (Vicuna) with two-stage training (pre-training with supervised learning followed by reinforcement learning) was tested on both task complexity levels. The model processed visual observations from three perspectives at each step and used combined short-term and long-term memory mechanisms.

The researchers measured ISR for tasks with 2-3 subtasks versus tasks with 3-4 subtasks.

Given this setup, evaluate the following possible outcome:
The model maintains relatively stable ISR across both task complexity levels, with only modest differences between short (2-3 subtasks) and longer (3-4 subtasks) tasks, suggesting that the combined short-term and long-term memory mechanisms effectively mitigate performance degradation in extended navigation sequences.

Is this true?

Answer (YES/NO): NO